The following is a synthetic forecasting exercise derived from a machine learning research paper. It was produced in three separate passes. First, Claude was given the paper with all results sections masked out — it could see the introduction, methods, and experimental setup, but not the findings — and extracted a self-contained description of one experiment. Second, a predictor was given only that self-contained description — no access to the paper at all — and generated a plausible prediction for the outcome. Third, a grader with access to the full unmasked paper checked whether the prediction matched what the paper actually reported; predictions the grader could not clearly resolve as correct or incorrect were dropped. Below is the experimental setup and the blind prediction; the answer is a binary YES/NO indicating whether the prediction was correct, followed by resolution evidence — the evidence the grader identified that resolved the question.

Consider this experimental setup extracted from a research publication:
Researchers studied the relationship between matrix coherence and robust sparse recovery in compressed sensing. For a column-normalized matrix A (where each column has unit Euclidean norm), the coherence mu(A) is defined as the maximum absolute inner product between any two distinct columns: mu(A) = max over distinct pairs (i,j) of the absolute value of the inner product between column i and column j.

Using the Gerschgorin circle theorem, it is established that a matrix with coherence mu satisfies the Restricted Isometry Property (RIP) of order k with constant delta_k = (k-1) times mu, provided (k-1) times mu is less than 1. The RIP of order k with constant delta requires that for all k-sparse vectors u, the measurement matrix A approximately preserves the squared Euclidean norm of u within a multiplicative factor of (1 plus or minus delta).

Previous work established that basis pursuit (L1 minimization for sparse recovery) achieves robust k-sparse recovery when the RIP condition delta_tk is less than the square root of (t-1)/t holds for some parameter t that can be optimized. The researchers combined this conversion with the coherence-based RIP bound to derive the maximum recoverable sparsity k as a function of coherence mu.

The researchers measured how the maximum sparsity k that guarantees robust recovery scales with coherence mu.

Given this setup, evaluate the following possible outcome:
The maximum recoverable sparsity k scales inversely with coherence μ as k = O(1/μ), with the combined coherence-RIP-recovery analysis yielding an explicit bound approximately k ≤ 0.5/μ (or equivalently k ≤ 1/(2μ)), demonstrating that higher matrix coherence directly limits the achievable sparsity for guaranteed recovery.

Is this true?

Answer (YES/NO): NO